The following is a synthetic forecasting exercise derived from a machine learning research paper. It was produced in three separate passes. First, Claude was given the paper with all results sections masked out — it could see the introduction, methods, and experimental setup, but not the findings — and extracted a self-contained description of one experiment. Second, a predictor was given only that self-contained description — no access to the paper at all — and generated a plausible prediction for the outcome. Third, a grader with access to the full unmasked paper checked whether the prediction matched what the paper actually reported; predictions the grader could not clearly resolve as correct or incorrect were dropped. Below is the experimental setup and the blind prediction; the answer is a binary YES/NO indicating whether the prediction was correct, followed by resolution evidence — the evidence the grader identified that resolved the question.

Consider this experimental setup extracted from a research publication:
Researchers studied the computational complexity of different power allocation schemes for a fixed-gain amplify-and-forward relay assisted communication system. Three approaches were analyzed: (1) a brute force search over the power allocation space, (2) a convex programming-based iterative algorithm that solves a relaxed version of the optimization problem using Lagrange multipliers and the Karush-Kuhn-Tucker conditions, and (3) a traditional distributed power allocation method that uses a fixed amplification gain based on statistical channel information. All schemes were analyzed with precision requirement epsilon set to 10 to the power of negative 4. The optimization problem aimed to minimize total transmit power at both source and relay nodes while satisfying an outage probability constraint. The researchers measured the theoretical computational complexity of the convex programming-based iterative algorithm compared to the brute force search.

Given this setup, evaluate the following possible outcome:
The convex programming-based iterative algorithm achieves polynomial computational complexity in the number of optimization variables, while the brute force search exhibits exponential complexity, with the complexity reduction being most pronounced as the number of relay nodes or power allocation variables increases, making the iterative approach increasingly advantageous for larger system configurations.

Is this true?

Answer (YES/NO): NO